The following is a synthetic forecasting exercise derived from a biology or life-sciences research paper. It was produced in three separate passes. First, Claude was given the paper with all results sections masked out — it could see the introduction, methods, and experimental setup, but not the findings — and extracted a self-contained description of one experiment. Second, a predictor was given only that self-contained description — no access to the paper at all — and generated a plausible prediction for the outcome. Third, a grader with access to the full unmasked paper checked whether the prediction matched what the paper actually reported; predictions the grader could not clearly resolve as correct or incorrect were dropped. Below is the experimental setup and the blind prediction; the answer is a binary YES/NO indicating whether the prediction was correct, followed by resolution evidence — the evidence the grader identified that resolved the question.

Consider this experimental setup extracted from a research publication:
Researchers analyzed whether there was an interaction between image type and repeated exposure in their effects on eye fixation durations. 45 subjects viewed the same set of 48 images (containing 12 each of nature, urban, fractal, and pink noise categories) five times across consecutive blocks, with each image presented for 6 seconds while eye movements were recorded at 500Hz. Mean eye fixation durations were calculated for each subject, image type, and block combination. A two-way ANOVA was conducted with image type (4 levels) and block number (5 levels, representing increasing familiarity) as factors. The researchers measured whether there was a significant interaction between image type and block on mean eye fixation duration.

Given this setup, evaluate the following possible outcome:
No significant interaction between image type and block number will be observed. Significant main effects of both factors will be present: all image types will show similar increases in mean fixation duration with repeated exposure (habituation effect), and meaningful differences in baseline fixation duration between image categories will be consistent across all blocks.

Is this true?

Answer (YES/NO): NO